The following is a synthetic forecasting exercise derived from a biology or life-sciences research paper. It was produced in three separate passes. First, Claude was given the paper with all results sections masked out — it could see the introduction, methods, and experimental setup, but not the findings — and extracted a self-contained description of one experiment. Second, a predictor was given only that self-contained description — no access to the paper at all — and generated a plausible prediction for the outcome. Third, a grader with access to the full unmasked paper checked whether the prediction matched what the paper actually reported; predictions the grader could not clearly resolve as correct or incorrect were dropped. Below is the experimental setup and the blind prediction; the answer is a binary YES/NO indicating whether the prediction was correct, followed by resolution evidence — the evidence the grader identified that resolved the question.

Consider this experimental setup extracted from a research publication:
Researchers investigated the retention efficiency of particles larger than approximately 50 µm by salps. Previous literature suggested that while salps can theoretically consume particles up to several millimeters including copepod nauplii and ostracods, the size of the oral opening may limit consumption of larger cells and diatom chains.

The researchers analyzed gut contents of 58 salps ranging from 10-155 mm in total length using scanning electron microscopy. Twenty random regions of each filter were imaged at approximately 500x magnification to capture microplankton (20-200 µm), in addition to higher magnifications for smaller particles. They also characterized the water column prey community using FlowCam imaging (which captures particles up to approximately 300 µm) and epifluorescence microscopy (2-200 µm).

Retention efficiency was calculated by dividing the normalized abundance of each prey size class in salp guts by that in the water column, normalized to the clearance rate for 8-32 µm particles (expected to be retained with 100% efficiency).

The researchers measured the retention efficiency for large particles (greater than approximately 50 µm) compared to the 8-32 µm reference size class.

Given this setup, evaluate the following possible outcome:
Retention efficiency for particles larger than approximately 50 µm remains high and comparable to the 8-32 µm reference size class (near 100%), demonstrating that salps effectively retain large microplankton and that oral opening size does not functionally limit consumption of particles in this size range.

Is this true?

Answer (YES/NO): NO